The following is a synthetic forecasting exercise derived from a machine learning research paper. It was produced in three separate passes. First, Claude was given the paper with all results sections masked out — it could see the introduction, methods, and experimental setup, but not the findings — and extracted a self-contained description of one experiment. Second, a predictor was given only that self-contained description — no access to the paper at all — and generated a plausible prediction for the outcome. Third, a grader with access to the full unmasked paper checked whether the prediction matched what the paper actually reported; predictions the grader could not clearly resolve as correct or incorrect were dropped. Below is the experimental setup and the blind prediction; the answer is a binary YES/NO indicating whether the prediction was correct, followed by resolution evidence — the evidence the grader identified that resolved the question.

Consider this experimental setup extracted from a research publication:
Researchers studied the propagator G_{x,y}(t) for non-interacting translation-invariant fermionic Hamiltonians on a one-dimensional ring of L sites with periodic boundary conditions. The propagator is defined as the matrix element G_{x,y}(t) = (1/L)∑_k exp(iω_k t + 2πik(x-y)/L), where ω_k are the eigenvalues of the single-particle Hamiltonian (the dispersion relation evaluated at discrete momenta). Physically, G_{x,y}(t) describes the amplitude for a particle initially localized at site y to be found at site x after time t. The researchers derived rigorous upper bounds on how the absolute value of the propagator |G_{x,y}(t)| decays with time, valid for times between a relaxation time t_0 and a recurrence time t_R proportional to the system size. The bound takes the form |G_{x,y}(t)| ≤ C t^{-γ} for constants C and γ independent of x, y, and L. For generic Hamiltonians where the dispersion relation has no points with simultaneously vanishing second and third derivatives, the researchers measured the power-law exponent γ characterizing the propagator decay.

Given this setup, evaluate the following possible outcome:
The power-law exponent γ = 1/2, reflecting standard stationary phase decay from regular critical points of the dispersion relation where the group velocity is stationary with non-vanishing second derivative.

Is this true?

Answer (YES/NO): NO